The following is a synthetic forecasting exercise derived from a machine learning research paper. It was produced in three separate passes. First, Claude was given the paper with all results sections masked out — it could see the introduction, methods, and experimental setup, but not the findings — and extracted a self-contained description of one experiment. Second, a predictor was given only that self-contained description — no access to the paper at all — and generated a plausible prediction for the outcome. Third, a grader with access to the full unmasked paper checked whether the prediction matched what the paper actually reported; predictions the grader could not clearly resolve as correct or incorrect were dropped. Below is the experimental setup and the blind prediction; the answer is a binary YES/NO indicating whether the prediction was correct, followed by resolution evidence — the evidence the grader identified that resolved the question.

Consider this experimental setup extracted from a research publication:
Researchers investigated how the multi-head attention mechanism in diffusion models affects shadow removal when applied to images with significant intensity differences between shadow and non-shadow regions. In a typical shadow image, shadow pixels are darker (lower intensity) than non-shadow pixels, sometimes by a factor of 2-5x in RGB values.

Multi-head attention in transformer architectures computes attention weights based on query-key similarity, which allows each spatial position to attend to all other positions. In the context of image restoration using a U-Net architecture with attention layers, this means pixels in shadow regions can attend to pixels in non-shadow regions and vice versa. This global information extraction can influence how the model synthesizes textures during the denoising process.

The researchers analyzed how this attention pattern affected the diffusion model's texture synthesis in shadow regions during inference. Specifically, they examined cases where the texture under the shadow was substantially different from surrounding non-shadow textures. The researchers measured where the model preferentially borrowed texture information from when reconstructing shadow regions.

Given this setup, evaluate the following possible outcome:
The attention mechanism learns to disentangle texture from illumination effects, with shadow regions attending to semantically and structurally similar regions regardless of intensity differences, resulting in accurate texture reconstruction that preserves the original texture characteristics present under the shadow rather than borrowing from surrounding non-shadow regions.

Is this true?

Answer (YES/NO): NO